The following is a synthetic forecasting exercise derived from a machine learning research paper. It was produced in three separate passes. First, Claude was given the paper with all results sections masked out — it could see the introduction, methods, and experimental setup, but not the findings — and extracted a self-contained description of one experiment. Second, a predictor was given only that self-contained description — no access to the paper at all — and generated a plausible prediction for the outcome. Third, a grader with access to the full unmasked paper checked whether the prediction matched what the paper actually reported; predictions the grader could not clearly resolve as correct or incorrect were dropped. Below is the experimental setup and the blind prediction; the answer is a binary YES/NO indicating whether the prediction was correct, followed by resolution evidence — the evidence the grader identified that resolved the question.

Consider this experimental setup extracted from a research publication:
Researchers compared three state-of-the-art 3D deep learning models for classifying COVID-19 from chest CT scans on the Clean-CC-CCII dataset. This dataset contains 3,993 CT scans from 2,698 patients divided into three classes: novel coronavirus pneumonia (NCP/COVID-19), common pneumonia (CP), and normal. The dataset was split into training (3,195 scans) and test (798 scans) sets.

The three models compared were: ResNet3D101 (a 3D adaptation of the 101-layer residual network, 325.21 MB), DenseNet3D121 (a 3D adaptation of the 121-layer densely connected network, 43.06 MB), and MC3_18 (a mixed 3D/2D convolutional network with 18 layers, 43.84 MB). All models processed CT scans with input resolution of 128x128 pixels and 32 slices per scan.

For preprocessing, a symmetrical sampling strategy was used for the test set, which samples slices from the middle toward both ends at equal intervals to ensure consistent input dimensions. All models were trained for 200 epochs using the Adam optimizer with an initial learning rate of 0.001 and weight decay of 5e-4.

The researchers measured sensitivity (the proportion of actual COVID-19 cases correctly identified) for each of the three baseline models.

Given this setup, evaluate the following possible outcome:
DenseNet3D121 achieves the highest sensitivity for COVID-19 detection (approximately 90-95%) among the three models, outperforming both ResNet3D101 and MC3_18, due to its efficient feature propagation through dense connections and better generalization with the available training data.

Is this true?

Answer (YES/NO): NO